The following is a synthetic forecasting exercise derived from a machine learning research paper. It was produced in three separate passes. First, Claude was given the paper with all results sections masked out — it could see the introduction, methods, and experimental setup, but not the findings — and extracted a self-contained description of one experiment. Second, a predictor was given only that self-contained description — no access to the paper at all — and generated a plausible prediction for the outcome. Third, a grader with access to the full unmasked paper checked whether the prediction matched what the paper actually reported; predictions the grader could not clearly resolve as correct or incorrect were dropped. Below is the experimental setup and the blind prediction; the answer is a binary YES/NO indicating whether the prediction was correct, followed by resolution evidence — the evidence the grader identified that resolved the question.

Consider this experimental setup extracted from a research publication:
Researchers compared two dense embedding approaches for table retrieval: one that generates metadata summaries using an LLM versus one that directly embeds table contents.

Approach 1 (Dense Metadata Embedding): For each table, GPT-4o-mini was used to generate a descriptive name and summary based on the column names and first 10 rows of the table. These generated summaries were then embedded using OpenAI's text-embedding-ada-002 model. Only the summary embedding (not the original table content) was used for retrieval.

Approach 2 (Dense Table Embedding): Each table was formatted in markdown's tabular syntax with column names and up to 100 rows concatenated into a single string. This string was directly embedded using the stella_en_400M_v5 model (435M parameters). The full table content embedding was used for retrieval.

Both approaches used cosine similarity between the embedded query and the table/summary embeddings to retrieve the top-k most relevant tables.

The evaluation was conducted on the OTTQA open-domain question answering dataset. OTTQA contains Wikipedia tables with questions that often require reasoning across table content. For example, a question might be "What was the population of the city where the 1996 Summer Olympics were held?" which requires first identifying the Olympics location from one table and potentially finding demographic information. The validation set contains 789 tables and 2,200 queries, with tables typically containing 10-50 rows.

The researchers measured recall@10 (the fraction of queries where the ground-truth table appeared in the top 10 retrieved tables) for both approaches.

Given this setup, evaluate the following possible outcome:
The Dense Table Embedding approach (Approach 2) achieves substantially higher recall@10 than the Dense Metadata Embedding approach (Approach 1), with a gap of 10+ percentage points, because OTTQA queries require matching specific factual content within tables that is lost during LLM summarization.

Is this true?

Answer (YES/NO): YES